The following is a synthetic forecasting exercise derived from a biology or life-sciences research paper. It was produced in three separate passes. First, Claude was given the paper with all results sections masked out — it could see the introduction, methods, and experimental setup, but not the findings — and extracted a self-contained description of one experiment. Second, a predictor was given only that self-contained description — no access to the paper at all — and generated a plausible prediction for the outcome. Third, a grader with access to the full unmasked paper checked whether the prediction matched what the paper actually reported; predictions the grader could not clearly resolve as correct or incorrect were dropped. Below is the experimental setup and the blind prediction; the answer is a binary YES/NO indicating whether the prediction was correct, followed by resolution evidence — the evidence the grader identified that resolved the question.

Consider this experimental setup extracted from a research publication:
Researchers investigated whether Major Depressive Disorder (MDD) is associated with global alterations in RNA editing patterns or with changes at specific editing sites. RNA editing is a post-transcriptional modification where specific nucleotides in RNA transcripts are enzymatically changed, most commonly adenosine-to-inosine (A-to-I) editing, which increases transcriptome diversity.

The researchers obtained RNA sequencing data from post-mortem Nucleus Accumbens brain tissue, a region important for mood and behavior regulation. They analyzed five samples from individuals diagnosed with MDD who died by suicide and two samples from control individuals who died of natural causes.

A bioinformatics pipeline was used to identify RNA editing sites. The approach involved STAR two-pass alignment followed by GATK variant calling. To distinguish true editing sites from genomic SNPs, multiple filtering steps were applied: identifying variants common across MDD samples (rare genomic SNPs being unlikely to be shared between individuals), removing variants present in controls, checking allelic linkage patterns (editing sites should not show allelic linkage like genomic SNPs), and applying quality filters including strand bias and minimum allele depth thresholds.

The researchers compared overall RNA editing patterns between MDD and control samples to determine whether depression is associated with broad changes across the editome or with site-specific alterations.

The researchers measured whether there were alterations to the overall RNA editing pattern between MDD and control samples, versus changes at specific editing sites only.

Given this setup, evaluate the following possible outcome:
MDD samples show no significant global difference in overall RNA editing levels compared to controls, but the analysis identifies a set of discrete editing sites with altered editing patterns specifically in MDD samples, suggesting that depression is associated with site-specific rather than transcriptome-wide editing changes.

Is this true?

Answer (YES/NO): YES